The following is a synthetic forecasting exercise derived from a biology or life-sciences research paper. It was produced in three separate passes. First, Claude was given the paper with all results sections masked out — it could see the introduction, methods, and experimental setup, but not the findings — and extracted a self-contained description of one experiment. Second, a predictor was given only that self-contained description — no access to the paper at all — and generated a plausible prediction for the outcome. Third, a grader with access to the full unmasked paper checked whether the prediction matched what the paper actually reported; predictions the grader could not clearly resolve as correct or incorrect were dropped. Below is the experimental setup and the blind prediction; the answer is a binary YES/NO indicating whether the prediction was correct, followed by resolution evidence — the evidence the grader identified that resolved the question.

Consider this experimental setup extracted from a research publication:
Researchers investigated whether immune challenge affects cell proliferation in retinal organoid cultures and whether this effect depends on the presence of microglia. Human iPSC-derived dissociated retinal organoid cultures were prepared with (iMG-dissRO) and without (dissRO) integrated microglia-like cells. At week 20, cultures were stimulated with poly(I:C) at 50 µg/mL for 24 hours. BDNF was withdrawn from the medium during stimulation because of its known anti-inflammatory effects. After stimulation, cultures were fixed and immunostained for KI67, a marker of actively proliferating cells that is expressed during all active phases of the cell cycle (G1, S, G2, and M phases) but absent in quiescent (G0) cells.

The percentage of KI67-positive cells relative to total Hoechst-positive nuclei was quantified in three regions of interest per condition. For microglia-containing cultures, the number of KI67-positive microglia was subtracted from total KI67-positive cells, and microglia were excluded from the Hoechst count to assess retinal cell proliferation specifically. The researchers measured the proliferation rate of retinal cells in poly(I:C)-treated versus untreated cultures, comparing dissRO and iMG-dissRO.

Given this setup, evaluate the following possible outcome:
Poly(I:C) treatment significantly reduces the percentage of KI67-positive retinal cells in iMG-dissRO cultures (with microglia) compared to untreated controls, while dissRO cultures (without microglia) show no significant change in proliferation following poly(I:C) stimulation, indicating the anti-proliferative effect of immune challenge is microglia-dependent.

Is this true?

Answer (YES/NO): NO